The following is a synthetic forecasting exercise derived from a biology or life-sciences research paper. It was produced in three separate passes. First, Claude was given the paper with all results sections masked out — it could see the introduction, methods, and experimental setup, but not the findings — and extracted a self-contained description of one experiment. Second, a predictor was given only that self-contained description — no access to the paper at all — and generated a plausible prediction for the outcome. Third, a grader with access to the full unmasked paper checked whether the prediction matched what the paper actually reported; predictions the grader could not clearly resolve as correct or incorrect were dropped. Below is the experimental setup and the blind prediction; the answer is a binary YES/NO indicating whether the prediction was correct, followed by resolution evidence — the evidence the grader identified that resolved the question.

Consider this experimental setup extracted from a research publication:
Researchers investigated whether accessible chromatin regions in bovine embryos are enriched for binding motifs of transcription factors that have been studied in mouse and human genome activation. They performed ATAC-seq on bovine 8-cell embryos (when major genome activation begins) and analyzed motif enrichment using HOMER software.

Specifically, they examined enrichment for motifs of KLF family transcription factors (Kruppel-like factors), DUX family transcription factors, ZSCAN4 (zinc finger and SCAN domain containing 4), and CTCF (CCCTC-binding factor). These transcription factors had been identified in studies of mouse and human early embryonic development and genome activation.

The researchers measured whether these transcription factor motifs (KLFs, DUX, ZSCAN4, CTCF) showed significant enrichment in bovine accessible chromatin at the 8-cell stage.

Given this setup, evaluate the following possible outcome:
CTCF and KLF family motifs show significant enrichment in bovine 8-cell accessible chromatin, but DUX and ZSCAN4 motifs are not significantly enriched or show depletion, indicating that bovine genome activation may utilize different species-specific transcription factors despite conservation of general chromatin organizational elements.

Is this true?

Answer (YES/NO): NO